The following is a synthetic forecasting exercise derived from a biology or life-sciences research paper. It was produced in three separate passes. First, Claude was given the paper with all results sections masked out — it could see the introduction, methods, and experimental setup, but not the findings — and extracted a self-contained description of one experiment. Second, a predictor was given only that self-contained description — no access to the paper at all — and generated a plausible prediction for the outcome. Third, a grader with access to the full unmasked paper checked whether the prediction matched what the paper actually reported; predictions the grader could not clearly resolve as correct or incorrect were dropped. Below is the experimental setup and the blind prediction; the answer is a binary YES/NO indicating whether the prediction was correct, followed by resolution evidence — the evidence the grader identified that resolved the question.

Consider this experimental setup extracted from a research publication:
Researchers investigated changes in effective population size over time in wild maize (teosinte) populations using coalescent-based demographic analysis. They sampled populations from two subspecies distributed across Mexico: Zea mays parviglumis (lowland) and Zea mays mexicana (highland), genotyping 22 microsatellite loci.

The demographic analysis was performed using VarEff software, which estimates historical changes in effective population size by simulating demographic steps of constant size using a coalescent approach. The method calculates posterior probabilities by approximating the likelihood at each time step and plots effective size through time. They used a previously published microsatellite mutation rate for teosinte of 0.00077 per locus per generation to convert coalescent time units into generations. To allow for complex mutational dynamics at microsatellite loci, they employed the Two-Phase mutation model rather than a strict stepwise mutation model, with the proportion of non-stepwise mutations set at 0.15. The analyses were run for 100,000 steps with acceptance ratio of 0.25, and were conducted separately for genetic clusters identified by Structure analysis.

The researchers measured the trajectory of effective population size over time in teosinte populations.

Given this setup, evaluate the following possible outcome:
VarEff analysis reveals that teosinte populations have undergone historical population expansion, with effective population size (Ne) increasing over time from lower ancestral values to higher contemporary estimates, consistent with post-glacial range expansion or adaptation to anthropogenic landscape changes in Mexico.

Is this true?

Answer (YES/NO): NO